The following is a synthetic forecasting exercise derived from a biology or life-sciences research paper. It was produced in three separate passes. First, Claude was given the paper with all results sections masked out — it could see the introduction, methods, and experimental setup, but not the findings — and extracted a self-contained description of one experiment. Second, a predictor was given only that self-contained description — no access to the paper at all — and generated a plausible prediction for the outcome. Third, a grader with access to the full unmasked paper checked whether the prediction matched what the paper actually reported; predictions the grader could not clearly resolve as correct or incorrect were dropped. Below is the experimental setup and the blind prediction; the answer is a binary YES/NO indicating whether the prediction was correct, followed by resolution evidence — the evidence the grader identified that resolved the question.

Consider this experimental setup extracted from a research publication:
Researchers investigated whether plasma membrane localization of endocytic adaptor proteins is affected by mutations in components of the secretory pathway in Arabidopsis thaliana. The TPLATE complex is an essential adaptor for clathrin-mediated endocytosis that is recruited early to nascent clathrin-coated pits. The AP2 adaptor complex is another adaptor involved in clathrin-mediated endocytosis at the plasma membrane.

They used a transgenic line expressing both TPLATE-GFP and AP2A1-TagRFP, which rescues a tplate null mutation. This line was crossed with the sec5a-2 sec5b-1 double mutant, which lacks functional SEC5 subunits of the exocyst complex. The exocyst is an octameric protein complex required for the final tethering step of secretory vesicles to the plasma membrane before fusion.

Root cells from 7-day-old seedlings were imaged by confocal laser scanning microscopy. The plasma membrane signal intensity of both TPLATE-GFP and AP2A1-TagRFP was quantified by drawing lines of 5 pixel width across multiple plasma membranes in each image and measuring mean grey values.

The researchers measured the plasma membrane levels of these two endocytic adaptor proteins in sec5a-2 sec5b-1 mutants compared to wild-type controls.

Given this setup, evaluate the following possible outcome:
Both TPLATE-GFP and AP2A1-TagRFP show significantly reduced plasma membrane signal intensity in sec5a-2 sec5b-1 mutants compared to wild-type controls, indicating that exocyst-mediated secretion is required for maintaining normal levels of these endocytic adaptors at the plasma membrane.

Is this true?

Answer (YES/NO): NO